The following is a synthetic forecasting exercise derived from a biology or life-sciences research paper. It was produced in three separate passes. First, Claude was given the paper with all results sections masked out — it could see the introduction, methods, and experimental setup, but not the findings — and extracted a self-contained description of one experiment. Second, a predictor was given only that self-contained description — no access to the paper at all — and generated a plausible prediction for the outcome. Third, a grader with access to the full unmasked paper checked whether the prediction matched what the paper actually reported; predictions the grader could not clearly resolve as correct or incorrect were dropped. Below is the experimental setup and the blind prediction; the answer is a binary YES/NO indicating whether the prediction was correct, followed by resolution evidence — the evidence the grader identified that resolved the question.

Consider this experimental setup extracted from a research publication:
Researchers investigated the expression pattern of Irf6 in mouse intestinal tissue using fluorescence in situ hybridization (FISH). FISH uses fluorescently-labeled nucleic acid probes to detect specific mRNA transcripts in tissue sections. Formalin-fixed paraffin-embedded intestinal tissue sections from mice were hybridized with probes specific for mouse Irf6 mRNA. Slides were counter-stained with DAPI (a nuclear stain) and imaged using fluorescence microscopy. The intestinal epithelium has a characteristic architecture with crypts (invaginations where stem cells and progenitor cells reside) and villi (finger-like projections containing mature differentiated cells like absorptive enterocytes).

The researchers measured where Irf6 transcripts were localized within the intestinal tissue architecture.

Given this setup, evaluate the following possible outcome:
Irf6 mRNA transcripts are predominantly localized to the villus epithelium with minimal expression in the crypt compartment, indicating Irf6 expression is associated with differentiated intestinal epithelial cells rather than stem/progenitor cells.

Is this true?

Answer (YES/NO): NO